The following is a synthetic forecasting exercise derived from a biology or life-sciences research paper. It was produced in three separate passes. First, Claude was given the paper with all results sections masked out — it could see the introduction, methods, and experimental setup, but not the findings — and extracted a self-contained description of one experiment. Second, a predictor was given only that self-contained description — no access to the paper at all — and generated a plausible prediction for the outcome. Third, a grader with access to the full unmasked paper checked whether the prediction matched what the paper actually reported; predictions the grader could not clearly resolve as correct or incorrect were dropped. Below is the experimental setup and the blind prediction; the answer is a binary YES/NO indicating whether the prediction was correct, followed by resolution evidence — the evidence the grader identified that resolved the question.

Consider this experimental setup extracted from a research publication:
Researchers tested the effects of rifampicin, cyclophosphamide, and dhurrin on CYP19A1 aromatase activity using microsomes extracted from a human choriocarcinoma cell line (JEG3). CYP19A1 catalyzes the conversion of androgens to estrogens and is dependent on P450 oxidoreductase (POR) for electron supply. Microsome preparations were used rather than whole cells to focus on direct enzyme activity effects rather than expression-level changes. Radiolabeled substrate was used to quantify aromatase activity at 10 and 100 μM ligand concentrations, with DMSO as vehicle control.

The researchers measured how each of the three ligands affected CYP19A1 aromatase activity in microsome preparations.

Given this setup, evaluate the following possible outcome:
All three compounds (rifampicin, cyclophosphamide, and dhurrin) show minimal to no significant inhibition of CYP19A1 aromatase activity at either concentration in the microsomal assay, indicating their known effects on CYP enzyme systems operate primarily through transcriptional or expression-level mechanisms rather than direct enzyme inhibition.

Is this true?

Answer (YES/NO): NO